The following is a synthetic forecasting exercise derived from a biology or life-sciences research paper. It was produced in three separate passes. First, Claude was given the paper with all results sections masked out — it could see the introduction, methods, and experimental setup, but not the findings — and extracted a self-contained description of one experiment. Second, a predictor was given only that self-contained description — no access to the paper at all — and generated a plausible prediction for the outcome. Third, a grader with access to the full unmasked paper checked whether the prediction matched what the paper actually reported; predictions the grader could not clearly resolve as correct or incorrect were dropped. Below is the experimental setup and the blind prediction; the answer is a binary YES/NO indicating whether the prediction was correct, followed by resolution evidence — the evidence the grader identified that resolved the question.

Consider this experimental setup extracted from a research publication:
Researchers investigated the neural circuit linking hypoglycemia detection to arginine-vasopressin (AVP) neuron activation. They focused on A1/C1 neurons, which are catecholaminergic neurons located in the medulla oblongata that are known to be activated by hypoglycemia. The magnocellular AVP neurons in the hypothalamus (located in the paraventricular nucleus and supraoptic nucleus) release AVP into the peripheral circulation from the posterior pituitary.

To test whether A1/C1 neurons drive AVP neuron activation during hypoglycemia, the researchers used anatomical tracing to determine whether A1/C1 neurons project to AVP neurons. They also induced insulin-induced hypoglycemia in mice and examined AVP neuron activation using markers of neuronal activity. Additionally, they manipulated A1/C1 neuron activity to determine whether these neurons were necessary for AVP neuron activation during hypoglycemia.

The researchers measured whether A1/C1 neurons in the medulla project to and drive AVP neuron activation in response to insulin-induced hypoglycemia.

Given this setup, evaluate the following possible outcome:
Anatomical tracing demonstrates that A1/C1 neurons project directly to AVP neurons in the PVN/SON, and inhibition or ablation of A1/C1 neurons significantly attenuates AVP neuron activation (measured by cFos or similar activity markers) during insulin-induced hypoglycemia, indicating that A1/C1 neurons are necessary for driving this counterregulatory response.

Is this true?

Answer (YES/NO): YES